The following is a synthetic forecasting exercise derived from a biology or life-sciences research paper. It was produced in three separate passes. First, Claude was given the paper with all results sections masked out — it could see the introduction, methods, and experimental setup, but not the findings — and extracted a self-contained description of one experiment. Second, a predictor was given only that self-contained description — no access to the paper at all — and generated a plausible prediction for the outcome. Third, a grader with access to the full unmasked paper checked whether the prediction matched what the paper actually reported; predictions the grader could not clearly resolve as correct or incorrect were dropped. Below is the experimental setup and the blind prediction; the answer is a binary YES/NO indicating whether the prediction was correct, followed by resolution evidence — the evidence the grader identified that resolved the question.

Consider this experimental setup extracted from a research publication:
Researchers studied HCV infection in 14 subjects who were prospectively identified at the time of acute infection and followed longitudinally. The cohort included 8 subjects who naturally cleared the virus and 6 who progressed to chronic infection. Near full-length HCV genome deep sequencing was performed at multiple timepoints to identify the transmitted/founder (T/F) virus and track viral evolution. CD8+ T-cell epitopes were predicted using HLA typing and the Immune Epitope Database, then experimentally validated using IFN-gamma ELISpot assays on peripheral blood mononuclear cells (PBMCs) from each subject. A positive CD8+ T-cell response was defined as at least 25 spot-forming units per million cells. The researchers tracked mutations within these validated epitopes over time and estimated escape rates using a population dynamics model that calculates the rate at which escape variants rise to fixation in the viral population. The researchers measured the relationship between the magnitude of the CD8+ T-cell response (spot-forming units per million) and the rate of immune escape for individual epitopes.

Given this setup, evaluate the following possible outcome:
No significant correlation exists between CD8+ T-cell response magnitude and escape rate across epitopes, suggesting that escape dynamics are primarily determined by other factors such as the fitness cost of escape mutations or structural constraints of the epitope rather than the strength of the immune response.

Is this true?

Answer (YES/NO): NO